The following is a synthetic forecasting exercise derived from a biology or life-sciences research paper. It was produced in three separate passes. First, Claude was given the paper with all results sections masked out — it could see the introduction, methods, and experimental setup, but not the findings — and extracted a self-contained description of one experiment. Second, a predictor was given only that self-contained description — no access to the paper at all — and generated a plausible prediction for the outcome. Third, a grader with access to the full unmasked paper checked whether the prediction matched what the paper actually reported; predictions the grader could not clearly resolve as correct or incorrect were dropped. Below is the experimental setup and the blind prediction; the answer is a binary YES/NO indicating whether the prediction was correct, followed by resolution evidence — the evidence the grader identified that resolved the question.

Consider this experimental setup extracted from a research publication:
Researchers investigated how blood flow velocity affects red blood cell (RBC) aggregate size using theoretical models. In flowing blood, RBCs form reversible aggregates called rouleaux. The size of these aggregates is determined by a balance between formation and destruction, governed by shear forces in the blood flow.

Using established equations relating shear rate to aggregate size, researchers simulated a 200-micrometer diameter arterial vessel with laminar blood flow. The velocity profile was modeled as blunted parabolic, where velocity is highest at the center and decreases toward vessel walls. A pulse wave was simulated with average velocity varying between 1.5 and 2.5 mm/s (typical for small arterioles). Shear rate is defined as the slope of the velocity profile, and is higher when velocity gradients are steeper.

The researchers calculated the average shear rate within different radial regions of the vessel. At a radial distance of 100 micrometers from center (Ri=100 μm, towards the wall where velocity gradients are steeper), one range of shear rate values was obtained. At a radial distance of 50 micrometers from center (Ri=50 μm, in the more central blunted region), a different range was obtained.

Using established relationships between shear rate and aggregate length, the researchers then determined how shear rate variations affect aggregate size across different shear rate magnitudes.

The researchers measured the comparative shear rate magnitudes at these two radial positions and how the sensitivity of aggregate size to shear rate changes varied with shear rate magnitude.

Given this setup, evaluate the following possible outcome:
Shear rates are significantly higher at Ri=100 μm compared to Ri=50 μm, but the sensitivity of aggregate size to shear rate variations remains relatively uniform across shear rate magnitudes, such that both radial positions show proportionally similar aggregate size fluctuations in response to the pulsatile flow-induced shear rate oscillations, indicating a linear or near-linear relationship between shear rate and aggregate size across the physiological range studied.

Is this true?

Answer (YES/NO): NO